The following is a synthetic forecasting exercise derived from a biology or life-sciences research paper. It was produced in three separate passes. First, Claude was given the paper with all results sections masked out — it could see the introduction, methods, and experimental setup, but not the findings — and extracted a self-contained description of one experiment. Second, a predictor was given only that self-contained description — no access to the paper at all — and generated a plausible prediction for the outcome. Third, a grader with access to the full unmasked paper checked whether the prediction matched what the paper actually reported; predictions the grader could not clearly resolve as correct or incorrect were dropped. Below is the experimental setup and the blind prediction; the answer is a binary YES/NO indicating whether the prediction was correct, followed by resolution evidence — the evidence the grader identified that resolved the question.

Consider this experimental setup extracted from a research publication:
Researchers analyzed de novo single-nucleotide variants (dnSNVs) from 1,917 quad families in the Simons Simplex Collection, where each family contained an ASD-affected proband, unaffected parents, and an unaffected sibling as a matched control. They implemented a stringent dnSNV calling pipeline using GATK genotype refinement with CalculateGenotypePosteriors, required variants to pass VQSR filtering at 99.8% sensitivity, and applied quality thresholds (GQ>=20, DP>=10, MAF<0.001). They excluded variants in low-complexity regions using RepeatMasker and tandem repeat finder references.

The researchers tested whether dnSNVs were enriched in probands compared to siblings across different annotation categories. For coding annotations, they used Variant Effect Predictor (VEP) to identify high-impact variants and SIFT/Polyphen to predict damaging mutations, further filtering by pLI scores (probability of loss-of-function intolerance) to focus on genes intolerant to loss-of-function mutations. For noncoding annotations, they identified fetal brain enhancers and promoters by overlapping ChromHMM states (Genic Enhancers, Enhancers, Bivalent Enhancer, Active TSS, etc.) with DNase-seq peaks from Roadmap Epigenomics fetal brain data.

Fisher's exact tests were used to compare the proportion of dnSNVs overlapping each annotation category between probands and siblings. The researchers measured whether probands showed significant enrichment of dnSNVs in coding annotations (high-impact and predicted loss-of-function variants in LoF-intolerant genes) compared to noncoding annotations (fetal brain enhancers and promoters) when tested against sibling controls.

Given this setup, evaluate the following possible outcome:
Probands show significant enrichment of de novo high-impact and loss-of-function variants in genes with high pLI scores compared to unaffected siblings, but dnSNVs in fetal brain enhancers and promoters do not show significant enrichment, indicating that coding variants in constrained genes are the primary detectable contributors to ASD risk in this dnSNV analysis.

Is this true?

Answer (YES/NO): NO